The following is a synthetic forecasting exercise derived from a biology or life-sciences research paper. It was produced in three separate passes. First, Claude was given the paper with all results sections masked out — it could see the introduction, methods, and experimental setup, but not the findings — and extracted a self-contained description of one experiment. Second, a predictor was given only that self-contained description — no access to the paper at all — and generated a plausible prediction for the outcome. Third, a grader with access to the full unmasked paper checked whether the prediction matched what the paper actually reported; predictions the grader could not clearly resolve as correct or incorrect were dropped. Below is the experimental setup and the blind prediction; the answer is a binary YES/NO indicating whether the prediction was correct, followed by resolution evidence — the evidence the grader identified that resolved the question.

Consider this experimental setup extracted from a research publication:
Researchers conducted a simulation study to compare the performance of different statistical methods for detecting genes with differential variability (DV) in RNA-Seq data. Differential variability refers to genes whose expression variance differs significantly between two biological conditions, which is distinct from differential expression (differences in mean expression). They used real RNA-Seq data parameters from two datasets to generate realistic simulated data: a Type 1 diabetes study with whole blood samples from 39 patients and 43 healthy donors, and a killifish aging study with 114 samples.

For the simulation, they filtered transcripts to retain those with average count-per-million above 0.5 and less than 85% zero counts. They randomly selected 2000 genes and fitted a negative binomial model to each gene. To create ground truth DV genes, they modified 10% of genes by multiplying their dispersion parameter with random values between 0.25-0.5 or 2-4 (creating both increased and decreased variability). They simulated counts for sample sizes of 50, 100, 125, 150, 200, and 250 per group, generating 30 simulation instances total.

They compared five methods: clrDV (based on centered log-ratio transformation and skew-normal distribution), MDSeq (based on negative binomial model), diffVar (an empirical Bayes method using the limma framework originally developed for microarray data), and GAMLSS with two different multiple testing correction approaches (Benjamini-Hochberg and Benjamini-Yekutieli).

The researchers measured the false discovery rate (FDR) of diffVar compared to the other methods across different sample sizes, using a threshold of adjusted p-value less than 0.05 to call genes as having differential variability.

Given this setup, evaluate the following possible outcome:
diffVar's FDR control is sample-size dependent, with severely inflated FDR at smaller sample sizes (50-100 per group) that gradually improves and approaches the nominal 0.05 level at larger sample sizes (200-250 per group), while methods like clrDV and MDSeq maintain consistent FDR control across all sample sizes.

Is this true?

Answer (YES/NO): NO